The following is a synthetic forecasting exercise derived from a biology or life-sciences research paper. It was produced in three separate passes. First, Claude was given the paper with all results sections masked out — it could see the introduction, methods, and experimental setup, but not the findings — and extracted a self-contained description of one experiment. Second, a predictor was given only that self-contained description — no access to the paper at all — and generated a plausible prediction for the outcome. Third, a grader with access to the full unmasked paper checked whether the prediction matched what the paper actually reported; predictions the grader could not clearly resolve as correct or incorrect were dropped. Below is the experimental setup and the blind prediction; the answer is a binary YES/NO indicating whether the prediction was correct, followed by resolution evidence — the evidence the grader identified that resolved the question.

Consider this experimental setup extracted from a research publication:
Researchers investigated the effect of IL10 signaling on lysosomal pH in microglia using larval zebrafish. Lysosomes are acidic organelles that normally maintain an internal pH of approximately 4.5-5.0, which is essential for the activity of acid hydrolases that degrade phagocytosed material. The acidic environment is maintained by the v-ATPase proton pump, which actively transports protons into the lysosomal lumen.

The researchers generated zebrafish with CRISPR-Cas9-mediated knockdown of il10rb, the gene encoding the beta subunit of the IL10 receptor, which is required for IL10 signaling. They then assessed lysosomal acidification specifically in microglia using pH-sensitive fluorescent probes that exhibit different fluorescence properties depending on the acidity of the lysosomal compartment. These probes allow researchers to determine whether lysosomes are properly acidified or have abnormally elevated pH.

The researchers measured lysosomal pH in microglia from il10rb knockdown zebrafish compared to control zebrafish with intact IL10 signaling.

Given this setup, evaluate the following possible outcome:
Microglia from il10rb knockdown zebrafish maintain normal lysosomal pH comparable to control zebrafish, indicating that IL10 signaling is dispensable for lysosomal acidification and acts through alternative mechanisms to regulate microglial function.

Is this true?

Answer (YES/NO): NO